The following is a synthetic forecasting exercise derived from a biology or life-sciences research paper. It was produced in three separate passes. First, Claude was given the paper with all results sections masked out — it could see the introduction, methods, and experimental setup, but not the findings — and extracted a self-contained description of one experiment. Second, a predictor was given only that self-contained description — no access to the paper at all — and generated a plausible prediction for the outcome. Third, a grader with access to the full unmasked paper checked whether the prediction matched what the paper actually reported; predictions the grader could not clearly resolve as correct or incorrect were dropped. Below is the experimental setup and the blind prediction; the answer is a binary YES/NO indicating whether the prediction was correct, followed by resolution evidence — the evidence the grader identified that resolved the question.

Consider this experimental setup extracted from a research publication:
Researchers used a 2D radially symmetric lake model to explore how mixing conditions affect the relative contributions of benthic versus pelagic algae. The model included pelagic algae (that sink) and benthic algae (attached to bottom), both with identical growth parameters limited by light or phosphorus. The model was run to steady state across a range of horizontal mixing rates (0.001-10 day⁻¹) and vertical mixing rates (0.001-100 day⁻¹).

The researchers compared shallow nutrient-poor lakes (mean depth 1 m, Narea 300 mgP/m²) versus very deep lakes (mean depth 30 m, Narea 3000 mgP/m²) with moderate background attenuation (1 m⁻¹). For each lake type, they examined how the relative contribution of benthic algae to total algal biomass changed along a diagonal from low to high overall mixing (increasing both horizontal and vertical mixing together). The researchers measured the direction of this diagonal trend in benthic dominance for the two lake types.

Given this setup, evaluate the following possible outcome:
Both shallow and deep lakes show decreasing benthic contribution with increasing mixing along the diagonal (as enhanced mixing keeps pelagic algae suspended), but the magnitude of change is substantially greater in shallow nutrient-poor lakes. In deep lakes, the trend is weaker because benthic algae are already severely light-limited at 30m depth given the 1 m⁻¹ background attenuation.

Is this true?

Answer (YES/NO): NO